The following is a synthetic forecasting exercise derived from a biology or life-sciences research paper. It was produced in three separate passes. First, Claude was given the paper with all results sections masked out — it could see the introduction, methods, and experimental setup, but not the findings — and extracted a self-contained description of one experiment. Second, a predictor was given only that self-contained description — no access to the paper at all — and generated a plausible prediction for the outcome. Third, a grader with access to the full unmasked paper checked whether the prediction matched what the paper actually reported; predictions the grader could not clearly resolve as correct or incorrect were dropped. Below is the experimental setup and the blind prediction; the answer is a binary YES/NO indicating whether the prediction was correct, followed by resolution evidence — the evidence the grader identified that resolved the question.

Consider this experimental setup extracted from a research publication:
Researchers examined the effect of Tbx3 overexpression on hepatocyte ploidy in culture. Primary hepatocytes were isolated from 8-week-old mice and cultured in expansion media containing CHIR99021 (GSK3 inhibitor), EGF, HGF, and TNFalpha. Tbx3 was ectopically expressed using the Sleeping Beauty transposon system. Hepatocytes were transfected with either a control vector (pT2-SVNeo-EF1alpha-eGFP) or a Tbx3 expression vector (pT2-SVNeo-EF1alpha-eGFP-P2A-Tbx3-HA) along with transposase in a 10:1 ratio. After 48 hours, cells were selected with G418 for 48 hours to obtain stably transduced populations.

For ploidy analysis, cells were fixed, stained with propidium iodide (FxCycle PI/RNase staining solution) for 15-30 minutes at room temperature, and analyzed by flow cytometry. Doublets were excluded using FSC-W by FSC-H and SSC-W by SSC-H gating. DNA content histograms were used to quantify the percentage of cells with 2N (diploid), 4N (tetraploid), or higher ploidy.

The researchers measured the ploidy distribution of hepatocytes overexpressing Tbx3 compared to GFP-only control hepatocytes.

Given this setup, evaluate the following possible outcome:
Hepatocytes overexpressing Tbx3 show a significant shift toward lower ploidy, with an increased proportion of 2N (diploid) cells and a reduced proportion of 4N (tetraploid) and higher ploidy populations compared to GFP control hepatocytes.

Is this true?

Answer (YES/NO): YES